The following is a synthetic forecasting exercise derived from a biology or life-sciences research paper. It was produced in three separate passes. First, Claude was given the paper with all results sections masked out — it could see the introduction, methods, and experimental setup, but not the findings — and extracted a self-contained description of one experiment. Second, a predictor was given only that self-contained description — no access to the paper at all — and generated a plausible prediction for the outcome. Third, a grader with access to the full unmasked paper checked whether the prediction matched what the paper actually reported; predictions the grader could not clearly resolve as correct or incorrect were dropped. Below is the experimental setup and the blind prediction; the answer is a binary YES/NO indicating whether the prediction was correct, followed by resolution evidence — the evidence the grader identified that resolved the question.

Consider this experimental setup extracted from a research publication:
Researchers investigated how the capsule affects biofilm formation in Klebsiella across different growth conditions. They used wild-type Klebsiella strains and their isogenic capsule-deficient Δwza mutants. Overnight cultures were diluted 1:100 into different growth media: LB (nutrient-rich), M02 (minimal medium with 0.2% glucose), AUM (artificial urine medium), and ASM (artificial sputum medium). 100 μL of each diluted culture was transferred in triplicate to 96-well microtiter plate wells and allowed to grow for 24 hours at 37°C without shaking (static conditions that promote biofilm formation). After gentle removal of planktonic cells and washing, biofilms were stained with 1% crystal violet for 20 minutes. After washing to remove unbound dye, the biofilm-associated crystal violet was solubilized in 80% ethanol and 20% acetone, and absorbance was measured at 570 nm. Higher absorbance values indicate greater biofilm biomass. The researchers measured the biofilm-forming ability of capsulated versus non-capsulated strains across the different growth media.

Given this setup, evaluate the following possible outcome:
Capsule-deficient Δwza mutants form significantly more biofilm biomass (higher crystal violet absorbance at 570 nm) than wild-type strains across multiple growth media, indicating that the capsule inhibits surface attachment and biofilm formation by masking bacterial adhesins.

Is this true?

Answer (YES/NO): NO